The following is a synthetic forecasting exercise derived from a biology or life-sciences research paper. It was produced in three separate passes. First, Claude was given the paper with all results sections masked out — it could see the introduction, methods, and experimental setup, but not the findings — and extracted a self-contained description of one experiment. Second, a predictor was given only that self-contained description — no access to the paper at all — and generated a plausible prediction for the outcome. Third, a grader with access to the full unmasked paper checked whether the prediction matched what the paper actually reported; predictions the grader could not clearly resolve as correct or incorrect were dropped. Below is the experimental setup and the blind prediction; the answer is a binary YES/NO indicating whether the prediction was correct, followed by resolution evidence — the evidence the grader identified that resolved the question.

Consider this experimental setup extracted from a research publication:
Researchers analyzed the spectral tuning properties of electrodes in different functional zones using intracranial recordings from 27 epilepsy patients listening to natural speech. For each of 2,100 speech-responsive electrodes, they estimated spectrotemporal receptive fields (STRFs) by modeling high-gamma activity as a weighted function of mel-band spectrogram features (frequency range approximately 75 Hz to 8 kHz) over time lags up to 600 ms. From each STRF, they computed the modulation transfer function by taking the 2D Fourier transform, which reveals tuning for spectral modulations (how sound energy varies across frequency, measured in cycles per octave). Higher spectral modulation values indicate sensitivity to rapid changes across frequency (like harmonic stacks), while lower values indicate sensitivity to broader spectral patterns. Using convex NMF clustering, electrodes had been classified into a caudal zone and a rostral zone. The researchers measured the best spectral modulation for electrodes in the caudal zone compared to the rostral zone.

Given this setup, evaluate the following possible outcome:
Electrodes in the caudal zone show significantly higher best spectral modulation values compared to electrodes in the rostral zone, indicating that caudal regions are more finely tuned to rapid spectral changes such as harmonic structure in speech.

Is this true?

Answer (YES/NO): NO